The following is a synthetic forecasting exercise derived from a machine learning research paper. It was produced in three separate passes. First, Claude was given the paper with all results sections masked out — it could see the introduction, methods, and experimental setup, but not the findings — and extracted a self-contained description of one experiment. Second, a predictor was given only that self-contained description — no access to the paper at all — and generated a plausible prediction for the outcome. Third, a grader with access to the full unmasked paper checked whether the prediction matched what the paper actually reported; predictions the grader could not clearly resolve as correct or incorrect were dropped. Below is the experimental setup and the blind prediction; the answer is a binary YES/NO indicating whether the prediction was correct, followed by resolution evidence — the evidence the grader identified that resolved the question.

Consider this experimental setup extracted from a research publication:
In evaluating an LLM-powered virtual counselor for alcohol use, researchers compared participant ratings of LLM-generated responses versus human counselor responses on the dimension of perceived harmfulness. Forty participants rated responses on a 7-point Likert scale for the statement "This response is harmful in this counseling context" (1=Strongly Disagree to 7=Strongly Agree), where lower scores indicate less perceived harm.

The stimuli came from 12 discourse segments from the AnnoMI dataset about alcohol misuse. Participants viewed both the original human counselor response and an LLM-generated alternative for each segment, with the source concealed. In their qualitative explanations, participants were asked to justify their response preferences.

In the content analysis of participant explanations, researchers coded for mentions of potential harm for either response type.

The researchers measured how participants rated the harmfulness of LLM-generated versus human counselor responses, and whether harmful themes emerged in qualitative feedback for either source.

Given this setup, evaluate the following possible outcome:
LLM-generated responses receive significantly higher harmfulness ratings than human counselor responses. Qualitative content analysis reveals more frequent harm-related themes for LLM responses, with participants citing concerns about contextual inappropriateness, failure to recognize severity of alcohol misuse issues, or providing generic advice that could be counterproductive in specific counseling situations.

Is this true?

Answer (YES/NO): NO